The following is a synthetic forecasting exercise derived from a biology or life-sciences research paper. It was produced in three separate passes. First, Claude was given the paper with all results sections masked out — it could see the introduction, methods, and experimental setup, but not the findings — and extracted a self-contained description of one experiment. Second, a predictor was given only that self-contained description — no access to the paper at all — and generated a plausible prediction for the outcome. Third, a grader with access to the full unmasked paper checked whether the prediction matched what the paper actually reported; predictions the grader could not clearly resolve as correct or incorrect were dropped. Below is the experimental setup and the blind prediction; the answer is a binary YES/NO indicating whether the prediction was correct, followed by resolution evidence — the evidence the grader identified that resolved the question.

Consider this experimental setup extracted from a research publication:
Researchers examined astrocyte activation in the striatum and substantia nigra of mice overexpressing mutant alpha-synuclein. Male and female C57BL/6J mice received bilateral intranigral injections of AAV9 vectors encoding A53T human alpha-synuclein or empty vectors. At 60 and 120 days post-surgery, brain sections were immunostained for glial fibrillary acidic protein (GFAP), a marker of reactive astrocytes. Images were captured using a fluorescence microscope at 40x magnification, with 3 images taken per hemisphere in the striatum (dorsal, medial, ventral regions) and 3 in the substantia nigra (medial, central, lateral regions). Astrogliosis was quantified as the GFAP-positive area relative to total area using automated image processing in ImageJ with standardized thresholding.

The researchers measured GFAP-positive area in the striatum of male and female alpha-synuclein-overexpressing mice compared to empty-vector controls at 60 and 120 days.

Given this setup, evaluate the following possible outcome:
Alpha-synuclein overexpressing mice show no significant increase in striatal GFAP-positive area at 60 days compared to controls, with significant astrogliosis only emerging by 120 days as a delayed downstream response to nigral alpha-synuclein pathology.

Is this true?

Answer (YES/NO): NO